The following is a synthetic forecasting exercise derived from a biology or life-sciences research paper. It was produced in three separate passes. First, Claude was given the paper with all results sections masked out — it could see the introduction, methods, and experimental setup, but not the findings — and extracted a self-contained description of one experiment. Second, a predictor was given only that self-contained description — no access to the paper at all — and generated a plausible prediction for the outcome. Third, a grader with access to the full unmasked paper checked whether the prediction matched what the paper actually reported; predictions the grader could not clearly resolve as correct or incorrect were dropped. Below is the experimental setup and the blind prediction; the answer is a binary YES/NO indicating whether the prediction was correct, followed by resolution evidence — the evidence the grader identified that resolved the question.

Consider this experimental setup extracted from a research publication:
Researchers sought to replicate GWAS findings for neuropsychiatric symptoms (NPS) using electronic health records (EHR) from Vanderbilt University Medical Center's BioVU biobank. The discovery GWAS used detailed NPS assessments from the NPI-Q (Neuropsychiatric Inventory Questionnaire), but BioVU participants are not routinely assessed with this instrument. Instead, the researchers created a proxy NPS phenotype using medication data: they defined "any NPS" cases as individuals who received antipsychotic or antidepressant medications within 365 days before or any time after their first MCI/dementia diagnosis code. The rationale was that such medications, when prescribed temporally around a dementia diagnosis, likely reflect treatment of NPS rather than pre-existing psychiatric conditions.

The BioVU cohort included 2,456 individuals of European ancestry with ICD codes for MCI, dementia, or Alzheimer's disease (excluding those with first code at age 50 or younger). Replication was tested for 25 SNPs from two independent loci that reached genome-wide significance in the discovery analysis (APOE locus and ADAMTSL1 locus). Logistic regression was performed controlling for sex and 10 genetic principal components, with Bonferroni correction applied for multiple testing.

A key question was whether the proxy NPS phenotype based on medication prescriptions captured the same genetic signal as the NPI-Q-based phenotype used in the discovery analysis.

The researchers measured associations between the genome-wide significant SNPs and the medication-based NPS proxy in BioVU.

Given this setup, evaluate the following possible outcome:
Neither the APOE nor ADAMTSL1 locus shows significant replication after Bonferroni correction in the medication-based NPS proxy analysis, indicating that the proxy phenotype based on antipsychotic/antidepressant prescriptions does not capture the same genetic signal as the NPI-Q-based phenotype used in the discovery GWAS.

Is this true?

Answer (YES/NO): NO